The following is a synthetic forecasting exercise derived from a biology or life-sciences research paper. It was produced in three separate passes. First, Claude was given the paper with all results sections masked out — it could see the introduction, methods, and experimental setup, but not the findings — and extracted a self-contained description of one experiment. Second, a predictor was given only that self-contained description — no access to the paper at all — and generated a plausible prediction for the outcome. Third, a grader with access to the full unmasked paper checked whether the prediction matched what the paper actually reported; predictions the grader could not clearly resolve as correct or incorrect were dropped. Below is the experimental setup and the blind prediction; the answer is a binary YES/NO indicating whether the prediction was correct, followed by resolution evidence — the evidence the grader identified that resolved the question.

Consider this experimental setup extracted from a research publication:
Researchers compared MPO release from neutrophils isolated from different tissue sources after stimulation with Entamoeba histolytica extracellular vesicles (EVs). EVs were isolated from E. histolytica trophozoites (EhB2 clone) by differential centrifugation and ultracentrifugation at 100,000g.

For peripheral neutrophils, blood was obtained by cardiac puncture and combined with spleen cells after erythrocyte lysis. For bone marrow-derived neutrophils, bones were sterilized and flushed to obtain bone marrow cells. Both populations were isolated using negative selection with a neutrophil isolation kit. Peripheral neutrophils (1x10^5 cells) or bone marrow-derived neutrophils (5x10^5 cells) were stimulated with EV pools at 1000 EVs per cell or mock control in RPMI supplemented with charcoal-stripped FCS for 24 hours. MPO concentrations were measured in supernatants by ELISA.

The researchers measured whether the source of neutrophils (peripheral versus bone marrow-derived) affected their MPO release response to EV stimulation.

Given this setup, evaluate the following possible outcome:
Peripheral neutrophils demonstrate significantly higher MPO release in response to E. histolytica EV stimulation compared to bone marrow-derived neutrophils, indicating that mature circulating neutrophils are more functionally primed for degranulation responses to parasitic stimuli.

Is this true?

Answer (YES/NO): NO